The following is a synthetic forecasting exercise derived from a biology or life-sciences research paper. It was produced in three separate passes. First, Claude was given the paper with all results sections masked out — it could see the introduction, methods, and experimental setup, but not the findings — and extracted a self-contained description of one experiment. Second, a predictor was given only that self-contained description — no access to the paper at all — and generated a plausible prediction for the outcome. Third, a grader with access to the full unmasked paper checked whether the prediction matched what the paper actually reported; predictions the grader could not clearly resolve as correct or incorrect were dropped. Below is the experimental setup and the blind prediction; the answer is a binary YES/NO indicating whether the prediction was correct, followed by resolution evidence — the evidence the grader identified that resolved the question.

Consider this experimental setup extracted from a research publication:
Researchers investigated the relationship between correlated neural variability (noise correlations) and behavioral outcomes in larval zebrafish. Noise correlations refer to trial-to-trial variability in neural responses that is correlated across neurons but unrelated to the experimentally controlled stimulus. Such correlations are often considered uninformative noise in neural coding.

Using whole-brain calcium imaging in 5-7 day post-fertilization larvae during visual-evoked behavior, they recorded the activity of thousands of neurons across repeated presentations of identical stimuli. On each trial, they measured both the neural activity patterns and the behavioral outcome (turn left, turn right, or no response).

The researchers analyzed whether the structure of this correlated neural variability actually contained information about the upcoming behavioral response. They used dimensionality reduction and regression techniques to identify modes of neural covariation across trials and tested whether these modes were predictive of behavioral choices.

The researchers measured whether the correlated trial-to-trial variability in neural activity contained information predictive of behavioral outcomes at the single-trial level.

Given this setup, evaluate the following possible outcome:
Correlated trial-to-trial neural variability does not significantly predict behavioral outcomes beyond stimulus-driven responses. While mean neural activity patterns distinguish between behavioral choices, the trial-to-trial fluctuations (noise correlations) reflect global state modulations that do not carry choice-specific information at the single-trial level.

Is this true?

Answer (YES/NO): NO